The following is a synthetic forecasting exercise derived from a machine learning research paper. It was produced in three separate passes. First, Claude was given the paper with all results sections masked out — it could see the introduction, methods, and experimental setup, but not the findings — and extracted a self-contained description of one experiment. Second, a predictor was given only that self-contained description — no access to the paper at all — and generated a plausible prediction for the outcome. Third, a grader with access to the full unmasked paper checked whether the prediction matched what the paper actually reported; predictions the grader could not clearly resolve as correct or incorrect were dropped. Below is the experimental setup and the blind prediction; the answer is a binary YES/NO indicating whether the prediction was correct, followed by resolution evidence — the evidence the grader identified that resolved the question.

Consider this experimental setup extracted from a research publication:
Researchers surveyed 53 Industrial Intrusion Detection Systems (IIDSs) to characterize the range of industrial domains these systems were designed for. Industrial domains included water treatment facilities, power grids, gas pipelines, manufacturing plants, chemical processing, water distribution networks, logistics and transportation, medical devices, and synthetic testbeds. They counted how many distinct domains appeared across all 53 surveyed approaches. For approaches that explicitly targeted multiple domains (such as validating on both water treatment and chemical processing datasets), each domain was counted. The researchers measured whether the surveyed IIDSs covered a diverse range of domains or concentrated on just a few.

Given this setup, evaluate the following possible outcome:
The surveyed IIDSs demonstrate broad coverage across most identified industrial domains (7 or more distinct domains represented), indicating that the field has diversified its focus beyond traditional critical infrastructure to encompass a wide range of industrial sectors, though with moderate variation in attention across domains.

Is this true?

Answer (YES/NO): NO